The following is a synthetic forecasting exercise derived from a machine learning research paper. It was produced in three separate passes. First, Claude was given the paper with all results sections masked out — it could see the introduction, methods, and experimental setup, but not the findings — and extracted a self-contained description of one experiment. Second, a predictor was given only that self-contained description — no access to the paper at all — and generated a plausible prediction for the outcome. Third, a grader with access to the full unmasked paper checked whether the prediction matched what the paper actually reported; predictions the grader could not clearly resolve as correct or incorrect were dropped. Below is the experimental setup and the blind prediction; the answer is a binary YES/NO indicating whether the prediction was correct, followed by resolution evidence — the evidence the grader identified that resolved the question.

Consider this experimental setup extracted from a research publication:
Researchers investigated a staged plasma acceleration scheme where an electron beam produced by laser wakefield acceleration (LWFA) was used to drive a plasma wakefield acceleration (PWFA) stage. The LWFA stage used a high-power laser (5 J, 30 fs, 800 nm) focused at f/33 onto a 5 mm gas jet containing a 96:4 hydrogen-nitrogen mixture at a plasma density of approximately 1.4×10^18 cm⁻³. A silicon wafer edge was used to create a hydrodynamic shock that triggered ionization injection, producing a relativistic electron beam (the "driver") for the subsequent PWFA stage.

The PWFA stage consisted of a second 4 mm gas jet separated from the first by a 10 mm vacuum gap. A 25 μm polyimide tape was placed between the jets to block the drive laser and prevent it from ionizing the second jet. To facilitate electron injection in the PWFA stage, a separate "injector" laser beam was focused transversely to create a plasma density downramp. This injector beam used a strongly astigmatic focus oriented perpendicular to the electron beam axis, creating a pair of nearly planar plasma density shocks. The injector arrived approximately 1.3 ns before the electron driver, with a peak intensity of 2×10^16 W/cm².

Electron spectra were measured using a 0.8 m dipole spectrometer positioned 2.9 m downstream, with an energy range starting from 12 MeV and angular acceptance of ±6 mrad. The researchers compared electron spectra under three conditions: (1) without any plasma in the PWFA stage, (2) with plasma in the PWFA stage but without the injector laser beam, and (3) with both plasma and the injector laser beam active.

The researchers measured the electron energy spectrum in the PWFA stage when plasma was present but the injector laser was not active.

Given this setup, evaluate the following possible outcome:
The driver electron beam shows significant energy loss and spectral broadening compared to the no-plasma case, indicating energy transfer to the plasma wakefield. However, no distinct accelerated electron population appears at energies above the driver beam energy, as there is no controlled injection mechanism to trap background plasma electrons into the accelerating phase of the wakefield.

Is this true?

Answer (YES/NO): YES